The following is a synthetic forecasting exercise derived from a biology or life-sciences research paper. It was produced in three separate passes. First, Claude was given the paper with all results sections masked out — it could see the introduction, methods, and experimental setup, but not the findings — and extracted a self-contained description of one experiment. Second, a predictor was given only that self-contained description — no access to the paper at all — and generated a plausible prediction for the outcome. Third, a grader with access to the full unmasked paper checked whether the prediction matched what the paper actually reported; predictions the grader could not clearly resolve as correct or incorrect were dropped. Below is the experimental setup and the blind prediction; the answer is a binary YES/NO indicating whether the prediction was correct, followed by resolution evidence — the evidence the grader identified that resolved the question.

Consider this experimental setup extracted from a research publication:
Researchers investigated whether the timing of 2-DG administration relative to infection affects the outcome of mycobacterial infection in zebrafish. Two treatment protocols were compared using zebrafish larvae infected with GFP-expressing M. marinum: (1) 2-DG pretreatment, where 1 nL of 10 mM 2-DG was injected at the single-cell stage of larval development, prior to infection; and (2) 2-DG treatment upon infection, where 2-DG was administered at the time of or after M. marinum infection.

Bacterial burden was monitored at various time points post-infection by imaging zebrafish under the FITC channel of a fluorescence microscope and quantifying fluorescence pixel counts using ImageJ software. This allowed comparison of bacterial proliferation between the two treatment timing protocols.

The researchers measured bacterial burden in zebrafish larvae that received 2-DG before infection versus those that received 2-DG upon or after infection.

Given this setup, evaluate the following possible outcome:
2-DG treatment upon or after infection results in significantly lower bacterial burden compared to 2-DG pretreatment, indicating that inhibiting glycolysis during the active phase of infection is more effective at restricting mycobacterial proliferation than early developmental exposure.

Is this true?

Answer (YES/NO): NO